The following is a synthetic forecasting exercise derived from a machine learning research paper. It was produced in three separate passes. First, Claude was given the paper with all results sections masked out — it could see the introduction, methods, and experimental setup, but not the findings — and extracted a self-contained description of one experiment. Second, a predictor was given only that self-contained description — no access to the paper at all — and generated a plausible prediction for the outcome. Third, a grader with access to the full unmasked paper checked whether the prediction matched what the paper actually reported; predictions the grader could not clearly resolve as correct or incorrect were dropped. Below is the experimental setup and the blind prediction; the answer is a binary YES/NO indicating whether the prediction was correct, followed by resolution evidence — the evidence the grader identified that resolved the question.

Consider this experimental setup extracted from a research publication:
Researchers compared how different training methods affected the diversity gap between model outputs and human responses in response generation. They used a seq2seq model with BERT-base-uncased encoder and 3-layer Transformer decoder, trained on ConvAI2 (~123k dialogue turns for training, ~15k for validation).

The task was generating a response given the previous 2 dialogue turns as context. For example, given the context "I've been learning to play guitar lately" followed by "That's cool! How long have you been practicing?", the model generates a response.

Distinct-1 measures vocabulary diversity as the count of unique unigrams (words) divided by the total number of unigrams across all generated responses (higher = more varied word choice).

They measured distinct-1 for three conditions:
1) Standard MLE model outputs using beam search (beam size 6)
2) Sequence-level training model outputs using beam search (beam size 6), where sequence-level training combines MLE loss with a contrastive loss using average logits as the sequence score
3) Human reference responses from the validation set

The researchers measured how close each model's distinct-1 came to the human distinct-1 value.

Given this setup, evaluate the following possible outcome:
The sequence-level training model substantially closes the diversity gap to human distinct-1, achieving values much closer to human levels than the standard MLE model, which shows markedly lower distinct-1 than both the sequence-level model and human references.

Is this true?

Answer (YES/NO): NO